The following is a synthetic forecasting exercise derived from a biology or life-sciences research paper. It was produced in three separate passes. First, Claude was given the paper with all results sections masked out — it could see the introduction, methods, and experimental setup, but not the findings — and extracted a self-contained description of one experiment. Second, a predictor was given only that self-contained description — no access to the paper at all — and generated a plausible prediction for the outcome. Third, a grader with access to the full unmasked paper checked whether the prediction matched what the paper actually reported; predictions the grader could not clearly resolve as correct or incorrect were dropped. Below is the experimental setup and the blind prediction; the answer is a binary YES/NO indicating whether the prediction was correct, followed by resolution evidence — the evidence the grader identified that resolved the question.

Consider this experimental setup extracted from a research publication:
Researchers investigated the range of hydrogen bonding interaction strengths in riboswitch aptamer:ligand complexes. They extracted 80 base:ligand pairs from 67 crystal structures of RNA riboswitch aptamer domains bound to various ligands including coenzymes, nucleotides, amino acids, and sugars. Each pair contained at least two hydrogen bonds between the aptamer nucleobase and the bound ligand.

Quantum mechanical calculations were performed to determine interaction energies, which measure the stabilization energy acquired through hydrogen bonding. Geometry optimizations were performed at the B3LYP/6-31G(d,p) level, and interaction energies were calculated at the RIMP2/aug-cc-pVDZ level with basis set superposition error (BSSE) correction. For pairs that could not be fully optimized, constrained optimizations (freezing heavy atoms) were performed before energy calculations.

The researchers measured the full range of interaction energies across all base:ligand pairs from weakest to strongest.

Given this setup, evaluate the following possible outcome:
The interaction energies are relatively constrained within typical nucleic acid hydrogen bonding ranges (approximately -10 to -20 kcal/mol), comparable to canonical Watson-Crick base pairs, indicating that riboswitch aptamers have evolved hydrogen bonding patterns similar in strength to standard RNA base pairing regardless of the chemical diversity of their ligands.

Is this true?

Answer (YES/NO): NO